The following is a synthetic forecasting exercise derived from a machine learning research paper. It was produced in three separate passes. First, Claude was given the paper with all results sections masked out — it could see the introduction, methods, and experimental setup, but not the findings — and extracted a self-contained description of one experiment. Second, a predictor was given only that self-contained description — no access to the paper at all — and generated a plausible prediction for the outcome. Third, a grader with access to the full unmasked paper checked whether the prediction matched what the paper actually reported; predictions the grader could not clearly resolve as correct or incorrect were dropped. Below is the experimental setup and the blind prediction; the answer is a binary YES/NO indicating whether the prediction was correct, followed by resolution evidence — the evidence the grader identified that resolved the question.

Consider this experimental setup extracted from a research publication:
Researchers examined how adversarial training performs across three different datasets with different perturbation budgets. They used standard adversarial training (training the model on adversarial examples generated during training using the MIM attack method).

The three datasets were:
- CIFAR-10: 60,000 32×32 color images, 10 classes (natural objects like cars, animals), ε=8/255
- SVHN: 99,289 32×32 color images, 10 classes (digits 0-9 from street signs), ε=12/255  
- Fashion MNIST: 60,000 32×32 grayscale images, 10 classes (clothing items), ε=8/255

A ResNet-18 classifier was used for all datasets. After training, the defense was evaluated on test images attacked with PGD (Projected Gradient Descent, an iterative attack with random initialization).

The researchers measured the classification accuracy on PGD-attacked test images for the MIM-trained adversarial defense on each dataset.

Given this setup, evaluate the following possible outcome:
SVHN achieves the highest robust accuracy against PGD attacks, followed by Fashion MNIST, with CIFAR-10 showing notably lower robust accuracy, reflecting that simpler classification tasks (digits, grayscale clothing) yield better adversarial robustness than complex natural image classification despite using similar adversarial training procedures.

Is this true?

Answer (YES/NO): NO